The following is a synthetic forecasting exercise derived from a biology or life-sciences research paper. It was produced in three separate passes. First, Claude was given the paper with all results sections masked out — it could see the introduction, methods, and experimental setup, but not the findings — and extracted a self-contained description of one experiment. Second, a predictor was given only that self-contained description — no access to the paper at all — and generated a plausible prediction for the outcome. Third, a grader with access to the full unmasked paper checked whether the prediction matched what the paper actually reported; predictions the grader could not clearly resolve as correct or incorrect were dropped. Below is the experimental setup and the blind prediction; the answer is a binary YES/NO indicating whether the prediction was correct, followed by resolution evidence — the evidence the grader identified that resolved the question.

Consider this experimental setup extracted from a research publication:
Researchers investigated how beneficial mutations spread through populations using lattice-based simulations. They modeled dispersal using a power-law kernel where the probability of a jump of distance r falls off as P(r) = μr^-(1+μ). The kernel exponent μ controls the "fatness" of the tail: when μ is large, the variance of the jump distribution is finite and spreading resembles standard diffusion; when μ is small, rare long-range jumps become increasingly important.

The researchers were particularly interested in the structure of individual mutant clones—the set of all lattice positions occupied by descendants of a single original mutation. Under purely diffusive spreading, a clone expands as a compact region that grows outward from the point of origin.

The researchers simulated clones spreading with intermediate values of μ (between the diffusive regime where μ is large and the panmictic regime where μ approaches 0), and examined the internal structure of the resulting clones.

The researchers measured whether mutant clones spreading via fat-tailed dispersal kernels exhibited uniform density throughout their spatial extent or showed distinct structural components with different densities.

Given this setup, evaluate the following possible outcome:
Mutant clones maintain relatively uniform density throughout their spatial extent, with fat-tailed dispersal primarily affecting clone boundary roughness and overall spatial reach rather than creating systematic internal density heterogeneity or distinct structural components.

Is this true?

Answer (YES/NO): NO